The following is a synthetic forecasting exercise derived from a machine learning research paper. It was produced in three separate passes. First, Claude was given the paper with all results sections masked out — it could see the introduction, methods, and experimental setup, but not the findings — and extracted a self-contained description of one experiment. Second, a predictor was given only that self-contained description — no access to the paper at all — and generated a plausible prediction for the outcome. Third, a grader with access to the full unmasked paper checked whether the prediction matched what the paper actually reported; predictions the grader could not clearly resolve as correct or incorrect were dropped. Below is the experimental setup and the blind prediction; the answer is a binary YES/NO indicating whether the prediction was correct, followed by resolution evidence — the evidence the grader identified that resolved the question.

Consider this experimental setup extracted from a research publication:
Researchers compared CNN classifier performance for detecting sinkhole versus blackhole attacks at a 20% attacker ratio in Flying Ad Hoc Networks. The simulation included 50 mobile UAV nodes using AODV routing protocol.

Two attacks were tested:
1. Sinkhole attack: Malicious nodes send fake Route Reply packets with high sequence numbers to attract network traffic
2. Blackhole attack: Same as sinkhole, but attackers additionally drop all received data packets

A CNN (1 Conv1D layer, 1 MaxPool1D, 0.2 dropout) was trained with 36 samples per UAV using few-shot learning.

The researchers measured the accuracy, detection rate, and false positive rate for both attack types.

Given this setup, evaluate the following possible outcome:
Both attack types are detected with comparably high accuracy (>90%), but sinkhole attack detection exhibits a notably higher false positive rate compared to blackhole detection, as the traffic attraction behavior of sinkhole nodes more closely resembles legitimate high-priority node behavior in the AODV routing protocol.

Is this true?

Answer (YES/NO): YES